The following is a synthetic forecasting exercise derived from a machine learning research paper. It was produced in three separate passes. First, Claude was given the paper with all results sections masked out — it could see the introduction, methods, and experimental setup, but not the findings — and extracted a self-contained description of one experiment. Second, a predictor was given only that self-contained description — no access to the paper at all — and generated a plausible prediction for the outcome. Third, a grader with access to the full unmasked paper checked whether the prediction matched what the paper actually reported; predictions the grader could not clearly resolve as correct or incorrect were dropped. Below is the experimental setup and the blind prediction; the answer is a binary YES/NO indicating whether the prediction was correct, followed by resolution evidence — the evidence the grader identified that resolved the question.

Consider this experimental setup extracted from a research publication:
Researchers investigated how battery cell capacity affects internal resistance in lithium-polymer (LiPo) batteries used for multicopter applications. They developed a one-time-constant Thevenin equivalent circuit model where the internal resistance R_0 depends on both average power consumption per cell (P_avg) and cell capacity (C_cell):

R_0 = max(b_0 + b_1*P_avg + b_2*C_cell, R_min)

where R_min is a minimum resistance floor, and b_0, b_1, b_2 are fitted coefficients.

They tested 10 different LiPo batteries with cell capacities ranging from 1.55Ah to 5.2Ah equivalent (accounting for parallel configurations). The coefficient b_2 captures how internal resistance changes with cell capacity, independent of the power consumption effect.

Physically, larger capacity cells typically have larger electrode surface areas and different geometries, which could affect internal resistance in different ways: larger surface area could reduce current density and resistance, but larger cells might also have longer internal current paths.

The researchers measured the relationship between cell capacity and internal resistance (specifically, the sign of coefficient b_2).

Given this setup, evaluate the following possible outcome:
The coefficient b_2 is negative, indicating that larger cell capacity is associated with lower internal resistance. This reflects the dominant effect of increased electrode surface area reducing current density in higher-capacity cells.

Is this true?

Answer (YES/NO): NO